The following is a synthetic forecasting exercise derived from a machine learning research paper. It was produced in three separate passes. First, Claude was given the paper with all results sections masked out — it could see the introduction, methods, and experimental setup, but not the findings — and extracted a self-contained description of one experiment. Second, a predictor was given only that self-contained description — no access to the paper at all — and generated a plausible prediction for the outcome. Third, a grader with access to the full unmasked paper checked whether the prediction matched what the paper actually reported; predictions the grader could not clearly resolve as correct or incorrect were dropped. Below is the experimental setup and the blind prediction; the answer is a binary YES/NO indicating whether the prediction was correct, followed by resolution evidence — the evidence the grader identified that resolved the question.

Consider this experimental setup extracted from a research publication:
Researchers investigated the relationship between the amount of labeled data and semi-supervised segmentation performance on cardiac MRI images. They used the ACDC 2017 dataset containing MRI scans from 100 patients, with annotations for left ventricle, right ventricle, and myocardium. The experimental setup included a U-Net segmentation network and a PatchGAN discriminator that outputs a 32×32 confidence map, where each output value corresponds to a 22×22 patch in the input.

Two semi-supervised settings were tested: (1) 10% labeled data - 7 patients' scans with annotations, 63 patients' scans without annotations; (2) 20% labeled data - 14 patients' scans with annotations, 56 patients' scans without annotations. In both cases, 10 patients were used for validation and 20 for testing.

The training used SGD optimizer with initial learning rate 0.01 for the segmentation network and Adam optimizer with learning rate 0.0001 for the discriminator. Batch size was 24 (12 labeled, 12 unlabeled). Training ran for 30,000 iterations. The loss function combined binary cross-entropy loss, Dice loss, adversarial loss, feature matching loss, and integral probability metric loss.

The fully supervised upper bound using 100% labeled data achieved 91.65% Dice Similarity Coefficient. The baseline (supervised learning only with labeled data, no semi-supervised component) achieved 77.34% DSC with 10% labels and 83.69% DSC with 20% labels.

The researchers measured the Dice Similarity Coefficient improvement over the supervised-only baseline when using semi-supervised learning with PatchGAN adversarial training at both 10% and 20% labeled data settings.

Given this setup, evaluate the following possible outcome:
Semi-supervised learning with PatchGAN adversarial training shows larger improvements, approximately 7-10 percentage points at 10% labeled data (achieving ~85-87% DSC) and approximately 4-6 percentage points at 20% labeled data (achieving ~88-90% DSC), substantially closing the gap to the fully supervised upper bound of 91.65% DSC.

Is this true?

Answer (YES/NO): YES